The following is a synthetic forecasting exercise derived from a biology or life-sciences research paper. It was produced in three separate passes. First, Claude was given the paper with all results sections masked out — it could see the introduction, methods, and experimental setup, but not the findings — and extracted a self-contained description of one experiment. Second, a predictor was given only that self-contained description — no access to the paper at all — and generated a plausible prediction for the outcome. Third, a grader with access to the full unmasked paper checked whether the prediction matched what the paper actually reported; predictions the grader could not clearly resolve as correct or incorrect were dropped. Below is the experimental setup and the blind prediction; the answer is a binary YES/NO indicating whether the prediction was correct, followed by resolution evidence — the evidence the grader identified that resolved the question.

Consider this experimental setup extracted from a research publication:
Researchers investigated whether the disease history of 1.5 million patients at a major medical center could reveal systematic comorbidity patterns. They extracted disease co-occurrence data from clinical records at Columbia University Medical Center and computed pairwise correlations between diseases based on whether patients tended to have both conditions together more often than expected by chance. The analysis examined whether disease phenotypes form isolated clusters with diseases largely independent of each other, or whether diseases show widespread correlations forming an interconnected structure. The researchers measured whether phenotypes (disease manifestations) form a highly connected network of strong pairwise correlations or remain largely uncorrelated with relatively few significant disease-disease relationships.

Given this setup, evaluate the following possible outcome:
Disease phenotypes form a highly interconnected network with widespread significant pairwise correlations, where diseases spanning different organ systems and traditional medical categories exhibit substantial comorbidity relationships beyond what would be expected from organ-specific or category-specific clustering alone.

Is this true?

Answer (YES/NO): YES